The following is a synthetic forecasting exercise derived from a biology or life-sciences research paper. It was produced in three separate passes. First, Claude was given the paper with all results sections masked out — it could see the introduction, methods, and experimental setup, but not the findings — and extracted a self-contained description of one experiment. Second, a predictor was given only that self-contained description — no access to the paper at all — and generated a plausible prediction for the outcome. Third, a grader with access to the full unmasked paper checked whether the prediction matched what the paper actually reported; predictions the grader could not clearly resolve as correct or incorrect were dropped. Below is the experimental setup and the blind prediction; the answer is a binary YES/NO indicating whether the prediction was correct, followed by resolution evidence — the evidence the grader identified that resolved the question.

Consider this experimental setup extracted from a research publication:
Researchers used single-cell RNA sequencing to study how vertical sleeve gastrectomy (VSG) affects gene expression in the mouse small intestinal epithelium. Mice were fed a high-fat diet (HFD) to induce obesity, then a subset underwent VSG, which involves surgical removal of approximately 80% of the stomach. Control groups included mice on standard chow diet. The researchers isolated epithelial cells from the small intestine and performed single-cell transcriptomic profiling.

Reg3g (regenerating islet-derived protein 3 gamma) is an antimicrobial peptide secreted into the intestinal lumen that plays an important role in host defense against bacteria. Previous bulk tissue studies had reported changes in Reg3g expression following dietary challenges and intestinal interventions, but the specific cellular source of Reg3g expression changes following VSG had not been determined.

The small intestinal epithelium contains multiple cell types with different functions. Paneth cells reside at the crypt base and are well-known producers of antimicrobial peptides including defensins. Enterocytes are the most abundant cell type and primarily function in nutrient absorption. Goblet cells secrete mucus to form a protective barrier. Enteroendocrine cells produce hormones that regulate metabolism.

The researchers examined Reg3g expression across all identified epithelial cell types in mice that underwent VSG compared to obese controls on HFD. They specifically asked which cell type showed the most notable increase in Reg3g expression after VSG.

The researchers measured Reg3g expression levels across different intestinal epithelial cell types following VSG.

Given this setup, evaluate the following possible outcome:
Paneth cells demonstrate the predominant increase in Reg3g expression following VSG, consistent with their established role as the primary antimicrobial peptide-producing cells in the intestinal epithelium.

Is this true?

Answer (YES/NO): YES